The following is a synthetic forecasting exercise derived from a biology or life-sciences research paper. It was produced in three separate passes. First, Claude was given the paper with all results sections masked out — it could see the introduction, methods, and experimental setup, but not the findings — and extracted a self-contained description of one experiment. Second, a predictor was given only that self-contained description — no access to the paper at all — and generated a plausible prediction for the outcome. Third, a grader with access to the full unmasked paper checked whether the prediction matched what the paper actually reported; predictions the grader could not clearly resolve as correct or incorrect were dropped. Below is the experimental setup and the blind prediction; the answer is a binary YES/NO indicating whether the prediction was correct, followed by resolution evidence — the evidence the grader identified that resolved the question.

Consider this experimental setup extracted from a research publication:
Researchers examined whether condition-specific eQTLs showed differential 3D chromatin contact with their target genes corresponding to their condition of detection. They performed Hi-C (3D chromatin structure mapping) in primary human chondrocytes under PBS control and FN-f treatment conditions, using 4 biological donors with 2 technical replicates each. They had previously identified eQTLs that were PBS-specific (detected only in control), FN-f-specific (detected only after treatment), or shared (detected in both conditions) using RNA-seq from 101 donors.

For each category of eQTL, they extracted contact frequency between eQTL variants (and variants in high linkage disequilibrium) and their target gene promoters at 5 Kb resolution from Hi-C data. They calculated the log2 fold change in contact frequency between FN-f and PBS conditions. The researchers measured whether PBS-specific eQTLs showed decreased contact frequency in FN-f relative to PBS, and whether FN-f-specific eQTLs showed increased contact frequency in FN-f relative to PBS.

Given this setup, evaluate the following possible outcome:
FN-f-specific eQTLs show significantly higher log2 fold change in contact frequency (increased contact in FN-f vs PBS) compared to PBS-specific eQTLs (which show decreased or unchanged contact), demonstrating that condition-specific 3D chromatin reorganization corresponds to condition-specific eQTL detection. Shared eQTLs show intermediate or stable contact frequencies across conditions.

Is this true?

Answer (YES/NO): YES